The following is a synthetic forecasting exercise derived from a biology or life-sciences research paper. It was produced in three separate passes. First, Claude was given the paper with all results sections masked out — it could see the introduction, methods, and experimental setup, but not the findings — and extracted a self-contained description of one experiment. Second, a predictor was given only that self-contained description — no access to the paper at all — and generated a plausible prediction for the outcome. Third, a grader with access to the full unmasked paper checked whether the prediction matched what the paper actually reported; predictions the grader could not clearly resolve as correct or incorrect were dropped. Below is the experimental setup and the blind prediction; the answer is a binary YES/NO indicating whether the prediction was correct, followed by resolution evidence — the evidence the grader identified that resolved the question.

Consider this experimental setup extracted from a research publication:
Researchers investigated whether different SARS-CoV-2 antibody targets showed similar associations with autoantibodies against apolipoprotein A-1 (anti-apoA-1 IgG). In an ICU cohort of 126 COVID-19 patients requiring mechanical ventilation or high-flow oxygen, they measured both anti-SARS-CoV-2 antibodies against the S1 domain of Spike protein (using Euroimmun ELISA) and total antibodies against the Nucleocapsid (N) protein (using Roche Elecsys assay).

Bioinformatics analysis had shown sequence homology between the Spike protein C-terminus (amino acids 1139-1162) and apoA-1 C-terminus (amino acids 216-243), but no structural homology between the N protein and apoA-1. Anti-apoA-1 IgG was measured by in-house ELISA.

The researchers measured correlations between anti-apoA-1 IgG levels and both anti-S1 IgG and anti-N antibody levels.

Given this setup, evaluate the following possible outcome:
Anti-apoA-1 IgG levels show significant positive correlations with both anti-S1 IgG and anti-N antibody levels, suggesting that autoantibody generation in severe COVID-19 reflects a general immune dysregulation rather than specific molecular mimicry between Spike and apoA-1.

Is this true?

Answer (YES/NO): YES